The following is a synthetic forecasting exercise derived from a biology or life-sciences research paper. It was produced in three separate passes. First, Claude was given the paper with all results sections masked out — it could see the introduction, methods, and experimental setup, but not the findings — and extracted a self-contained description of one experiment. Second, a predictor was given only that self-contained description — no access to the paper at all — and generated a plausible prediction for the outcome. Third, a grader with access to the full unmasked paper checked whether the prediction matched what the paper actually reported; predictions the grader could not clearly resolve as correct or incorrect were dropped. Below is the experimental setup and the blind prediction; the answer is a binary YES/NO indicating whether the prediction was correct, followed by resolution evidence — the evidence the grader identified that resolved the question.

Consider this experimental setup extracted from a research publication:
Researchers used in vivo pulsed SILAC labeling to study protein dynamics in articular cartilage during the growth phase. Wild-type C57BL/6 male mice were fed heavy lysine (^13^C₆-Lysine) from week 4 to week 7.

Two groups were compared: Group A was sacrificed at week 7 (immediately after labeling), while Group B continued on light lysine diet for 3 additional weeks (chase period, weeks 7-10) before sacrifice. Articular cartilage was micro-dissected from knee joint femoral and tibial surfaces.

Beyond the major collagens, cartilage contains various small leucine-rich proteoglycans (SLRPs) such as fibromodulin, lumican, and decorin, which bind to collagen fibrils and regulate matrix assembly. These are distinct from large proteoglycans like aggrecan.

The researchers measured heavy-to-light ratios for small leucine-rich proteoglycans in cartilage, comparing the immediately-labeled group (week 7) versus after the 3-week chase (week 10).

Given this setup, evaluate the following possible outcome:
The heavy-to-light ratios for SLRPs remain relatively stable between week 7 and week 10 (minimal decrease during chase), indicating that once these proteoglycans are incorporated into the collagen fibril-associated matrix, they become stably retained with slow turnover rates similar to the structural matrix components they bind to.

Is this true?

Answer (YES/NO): NO